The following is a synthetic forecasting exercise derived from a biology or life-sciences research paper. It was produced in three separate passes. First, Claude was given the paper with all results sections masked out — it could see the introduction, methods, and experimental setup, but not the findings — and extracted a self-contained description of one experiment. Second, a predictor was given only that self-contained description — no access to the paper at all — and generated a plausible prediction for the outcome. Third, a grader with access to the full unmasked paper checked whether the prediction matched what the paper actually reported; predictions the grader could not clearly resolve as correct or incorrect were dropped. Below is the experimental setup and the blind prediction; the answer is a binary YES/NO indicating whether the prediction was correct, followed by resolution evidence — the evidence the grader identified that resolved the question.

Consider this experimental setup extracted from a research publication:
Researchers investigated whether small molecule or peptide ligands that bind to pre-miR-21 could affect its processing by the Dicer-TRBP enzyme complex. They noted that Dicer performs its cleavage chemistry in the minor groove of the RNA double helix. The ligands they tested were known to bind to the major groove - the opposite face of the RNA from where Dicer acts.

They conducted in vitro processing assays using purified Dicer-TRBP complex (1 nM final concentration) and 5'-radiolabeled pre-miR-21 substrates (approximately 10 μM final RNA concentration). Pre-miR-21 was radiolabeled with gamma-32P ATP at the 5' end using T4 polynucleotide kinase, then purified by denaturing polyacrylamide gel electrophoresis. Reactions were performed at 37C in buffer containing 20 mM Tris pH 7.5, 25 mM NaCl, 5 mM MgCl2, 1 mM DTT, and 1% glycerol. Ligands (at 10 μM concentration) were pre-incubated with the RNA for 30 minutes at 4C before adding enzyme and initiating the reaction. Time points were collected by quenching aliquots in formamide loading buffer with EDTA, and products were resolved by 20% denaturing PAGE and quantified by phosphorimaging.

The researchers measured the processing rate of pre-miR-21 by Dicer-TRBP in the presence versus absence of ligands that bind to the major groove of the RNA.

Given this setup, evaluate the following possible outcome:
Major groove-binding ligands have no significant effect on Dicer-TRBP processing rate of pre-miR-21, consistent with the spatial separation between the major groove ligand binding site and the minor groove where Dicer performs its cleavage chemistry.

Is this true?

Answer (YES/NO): NO